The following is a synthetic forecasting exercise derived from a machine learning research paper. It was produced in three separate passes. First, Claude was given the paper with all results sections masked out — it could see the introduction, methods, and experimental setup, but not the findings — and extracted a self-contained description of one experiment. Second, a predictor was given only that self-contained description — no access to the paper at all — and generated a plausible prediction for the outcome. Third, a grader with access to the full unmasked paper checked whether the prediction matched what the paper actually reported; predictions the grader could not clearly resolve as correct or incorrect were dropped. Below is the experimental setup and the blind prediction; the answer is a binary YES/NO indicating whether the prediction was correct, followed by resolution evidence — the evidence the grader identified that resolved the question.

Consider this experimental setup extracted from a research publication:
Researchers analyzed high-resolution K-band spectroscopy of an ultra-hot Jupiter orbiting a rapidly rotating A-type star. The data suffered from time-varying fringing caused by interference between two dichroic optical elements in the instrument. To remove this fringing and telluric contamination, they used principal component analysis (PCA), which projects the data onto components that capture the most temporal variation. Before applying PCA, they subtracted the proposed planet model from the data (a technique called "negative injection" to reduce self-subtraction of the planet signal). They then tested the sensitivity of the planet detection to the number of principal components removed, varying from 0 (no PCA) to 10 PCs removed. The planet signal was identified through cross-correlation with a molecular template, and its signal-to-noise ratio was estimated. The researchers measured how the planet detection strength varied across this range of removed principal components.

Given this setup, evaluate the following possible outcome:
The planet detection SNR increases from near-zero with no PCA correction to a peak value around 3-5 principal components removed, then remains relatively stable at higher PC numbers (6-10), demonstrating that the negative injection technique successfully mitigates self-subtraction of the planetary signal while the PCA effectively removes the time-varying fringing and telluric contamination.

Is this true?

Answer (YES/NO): NO